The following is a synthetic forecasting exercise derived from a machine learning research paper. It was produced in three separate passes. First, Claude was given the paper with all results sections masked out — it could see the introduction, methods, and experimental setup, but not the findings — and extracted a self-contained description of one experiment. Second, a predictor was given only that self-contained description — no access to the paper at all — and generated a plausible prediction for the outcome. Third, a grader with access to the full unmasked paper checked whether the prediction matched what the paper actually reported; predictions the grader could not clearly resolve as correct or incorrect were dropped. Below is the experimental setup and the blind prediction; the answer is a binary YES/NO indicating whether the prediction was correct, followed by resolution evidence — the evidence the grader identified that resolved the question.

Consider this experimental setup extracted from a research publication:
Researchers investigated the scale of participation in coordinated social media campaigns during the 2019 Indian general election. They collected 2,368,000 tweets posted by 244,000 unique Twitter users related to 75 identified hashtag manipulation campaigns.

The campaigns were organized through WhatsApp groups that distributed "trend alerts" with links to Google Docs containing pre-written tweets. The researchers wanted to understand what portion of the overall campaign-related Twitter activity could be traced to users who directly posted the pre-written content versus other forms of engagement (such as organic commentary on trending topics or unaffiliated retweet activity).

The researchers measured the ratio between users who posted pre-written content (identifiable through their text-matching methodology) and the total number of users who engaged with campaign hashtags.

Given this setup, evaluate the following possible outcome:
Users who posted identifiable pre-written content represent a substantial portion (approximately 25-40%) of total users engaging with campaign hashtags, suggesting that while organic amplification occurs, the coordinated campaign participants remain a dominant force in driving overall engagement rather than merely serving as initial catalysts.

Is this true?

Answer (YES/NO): NO